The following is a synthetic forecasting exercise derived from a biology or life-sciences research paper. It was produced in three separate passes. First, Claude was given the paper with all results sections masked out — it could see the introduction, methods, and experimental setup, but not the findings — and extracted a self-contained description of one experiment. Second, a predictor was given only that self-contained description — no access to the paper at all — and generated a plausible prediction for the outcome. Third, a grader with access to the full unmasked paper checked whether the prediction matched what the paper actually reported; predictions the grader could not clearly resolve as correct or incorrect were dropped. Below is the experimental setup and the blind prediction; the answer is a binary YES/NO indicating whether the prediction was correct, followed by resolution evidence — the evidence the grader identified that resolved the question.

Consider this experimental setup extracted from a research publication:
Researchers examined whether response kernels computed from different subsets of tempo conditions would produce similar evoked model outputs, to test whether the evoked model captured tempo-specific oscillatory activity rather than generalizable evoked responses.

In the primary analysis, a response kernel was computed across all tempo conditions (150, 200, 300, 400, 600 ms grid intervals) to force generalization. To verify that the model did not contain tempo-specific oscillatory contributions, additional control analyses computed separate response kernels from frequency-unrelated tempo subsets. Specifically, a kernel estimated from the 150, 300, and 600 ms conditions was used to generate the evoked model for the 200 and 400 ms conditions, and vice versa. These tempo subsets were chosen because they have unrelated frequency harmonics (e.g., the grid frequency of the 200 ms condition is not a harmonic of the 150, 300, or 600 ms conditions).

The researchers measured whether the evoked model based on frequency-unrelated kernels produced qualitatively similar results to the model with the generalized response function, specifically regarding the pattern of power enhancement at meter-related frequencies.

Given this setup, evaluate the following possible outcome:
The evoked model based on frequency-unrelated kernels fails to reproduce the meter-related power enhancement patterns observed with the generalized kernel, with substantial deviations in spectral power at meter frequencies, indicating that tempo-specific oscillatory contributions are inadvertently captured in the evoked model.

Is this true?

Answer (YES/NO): NO